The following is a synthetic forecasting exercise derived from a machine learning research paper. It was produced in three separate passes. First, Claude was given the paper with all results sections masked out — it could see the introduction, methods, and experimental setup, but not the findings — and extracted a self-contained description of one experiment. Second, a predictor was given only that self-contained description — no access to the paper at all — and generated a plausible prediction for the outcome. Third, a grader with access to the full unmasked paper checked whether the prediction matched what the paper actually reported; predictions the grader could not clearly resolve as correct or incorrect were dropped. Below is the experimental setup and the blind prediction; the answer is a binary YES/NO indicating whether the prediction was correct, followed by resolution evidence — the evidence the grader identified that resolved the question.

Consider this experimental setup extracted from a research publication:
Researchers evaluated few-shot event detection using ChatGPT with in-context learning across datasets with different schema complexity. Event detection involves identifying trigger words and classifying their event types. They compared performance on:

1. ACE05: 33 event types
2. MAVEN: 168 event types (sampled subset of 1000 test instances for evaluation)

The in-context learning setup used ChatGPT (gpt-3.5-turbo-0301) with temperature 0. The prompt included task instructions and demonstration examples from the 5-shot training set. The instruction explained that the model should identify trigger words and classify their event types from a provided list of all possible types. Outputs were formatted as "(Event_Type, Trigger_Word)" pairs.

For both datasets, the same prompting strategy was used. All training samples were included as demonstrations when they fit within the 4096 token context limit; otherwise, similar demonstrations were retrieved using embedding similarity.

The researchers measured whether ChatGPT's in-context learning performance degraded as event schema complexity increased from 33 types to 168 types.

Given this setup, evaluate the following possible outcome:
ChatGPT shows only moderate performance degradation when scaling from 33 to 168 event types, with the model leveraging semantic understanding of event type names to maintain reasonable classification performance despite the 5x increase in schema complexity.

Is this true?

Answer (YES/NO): NO